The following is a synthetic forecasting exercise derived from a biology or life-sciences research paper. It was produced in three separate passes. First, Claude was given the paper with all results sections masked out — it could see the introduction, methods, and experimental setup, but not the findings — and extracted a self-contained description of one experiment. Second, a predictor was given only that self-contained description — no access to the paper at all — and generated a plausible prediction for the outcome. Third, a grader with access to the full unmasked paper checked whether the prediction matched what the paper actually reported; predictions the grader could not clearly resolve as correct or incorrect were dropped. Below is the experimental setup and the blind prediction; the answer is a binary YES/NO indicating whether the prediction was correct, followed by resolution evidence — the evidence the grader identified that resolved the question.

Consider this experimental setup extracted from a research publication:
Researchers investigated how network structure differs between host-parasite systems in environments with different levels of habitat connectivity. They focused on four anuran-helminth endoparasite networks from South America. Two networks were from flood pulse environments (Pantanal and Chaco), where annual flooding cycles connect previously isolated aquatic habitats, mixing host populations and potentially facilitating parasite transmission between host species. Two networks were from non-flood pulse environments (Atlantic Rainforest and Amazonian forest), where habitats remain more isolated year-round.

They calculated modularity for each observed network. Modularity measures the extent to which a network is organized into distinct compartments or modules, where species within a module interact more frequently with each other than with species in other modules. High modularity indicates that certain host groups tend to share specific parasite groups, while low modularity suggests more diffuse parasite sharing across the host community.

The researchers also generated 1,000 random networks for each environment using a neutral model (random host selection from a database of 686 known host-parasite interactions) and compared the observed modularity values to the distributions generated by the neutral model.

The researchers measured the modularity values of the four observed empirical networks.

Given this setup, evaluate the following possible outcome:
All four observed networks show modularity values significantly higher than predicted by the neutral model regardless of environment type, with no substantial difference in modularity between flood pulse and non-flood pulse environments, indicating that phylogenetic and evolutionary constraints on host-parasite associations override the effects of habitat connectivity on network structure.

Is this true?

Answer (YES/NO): NO